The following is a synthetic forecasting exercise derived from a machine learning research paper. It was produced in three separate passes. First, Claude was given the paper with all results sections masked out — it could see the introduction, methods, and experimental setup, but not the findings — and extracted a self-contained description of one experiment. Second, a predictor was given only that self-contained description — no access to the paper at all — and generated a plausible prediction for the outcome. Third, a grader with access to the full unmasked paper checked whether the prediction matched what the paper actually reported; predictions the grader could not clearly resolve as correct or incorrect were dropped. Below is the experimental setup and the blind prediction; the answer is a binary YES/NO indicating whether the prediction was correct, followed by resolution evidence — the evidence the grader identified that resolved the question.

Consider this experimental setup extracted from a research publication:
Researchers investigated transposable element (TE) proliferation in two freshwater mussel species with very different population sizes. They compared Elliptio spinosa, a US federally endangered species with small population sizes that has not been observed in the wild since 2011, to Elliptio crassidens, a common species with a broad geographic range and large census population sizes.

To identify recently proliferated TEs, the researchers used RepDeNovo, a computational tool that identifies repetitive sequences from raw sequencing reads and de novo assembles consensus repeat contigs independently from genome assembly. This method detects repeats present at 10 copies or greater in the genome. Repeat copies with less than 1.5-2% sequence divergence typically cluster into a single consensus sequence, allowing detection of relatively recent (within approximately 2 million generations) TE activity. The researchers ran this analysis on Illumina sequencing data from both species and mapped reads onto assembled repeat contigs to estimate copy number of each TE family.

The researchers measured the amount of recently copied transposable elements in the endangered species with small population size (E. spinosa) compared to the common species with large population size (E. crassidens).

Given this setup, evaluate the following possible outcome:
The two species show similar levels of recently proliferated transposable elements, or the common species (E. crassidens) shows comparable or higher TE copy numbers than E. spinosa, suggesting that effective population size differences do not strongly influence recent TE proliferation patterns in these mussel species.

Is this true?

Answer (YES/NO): YES